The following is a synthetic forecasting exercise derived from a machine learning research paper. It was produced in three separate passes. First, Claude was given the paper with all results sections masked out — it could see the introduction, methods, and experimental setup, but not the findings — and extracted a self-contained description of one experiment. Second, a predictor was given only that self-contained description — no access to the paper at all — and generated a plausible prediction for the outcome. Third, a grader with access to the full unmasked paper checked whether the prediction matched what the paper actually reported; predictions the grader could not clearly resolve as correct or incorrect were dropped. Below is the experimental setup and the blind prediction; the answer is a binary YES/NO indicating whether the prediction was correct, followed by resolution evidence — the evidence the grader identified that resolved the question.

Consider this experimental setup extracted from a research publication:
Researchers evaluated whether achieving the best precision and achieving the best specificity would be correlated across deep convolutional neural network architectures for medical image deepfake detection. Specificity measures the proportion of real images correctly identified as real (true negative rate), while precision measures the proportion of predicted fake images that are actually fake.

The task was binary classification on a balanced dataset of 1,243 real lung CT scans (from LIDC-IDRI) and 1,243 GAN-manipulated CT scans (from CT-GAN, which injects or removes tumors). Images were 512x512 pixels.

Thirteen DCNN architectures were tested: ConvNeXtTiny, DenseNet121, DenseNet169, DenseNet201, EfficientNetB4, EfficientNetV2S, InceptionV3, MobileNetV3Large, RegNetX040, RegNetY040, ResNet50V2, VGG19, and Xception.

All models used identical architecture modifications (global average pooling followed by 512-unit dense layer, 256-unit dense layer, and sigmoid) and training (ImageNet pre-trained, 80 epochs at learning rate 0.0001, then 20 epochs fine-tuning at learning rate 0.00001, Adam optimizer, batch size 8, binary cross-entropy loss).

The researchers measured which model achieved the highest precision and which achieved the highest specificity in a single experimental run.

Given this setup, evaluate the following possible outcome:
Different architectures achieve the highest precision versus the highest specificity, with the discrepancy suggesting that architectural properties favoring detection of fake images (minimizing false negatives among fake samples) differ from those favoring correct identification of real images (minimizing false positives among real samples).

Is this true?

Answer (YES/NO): NO